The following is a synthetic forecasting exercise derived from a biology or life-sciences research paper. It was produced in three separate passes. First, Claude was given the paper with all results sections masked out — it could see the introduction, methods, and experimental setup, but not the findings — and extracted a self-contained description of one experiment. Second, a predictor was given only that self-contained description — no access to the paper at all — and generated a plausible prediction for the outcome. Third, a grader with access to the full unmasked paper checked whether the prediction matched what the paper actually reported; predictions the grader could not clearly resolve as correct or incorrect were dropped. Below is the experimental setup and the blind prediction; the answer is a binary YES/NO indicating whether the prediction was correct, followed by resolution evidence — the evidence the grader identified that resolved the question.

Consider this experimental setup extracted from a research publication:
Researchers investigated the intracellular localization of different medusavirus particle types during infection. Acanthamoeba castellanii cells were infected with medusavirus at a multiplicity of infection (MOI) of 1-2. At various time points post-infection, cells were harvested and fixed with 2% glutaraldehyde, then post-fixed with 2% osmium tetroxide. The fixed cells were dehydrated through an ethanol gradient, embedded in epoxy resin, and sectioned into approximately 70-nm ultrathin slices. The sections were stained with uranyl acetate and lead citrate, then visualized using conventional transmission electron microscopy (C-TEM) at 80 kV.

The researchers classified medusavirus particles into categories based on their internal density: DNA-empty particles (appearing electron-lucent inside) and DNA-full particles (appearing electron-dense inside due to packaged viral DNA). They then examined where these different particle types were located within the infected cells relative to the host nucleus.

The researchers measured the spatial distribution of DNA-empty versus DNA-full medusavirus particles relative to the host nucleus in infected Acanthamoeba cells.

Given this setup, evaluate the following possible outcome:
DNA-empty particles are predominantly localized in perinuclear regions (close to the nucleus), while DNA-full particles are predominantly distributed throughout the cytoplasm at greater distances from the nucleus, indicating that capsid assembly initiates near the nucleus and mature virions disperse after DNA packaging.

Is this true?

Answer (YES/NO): NO